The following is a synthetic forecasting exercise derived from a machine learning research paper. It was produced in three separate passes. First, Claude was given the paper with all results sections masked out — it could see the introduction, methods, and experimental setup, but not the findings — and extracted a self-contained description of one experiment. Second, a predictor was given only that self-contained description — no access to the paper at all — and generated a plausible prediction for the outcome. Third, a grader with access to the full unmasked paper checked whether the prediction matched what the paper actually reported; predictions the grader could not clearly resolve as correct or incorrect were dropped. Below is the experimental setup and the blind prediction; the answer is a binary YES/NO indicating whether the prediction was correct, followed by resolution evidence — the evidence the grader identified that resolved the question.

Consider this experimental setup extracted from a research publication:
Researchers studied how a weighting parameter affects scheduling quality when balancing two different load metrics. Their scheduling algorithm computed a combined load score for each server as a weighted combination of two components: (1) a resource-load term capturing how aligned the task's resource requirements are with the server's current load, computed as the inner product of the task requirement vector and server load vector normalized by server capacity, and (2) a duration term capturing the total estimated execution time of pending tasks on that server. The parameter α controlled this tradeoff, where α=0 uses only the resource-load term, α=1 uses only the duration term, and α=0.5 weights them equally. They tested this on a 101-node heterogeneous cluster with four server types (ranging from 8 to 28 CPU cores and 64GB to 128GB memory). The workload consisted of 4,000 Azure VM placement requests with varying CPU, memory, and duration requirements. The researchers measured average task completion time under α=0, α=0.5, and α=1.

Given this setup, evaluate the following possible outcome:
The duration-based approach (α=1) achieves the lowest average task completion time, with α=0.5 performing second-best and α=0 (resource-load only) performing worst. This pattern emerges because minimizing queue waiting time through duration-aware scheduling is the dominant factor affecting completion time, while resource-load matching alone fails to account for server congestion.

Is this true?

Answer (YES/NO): NO